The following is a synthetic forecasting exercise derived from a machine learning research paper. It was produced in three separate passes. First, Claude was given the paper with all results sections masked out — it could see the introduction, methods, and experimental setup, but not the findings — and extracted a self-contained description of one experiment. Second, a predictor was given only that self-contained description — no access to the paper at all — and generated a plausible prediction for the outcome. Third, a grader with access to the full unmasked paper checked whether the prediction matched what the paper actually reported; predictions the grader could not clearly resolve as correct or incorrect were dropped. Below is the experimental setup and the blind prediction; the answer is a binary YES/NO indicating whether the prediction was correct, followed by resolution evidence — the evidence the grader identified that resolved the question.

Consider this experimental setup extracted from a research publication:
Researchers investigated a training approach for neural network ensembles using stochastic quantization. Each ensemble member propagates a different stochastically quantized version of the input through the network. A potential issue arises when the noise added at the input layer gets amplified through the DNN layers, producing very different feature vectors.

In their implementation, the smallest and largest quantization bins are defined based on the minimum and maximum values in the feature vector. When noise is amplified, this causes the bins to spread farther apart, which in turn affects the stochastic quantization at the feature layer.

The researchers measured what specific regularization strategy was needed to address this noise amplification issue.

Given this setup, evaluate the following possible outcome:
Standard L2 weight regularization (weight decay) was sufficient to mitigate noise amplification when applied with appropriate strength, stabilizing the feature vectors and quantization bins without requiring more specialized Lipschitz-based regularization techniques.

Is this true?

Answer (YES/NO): NO